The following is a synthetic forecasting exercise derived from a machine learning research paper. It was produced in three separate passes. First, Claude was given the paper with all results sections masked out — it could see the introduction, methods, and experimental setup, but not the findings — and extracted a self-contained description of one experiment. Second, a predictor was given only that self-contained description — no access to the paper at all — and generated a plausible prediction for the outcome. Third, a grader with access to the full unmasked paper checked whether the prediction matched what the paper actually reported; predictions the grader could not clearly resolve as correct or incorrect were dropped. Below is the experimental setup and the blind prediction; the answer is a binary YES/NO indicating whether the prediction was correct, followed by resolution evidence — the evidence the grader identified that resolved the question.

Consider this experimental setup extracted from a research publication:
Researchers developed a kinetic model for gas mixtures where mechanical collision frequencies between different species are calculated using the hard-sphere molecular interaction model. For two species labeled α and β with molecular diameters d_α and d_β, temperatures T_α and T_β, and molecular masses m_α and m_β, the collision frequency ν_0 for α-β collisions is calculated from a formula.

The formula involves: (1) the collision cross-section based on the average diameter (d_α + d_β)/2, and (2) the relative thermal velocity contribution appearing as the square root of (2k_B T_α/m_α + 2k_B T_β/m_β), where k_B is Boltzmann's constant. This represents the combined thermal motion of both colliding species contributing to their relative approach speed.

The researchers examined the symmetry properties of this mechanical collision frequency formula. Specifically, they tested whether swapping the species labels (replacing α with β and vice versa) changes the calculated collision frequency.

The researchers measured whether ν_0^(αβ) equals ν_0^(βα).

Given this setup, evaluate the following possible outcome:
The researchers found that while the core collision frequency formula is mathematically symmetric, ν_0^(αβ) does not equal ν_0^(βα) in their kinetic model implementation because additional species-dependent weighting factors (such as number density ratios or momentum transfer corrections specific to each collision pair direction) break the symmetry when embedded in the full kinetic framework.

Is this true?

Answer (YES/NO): NO